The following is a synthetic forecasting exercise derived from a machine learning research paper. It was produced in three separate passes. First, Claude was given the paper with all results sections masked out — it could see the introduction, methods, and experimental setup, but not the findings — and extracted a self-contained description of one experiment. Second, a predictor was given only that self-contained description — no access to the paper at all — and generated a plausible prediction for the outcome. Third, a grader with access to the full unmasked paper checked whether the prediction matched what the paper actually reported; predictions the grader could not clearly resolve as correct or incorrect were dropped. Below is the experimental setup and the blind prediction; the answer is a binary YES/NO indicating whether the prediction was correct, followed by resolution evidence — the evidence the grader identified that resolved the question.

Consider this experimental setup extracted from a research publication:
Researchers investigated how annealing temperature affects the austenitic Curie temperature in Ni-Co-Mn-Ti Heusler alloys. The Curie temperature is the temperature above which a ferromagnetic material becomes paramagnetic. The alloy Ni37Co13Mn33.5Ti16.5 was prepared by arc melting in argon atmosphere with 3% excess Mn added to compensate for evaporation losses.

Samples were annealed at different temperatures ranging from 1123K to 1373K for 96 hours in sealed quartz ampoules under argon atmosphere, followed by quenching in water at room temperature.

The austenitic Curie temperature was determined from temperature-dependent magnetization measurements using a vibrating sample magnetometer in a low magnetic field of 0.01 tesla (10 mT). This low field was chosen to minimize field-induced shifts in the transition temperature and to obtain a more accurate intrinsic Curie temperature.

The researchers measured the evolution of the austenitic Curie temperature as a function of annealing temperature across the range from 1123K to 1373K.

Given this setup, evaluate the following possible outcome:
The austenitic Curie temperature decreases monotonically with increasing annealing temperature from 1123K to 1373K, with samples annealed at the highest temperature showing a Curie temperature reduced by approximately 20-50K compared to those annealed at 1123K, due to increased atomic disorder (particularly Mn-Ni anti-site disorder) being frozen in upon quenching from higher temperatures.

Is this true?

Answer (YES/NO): NO